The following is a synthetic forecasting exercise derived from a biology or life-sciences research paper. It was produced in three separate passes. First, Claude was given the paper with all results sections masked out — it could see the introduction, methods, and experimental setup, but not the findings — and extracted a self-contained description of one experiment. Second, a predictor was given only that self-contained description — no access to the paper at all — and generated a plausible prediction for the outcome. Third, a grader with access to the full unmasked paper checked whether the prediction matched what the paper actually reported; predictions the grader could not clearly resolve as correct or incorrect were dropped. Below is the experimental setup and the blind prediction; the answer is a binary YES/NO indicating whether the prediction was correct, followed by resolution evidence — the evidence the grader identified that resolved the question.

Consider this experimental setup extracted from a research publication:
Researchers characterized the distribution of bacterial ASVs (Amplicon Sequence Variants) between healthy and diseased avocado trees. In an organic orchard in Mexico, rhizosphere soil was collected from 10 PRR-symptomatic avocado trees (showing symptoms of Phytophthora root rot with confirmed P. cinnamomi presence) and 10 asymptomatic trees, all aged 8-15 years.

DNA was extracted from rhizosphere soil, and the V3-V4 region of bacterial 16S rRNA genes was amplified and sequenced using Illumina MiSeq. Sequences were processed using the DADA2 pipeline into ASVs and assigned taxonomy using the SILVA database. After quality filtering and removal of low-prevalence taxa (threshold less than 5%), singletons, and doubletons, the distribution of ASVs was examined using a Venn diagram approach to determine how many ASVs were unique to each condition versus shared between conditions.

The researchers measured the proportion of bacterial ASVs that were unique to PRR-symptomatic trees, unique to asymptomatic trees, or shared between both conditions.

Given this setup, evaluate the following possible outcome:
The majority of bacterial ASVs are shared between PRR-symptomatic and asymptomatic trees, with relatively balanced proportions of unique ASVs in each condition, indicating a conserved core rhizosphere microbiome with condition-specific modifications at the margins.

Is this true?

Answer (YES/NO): NO